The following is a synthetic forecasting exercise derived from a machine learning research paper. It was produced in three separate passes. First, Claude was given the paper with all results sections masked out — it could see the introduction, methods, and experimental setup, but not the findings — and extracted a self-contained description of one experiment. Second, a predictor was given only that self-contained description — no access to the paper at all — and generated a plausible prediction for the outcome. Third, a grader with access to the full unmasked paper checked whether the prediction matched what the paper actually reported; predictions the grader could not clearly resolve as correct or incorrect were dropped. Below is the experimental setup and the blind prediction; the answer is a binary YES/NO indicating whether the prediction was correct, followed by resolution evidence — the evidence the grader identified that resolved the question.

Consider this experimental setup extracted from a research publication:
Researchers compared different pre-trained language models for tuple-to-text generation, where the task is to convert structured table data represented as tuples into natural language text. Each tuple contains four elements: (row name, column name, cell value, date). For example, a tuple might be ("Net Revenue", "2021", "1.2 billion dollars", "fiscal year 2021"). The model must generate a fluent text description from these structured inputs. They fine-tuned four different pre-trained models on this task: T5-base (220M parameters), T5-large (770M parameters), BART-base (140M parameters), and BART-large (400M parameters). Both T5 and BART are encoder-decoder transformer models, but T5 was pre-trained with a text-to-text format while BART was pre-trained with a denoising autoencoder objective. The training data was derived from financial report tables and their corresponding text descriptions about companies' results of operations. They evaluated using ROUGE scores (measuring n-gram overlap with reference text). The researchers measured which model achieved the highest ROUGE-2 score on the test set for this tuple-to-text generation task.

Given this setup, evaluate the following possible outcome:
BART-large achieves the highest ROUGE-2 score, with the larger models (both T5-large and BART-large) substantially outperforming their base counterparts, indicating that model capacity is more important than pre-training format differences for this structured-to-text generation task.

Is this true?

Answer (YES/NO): NO